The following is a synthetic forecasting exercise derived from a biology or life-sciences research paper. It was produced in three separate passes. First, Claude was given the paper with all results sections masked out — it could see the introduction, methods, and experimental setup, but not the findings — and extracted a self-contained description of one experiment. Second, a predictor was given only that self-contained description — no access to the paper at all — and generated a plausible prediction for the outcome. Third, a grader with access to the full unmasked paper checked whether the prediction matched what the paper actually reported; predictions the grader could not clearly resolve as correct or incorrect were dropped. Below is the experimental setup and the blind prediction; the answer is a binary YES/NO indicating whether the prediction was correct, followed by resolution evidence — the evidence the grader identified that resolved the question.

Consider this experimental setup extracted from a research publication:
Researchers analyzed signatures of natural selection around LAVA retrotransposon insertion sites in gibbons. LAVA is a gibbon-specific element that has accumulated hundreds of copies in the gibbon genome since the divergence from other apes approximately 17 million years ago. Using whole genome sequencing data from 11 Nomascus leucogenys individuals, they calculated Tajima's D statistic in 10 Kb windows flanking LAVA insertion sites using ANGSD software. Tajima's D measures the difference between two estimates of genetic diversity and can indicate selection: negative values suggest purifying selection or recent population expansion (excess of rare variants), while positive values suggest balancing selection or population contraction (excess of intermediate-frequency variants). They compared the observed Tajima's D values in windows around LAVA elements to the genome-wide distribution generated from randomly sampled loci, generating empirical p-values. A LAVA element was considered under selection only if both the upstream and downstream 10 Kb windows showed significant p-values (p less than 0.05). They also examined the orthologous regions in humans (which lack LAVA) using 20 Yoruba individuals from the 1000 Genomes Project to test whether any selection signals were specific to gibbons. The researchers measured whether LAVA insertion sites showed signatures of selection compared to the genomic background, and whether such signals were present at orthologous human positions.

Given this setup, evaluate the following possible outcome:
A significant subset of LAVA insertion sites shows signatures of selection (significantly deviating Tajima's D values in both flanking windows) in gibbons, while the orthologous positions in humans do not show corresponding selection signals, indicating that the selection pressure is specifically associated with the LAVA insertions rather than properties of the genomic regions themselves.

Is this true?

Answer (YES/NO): YES